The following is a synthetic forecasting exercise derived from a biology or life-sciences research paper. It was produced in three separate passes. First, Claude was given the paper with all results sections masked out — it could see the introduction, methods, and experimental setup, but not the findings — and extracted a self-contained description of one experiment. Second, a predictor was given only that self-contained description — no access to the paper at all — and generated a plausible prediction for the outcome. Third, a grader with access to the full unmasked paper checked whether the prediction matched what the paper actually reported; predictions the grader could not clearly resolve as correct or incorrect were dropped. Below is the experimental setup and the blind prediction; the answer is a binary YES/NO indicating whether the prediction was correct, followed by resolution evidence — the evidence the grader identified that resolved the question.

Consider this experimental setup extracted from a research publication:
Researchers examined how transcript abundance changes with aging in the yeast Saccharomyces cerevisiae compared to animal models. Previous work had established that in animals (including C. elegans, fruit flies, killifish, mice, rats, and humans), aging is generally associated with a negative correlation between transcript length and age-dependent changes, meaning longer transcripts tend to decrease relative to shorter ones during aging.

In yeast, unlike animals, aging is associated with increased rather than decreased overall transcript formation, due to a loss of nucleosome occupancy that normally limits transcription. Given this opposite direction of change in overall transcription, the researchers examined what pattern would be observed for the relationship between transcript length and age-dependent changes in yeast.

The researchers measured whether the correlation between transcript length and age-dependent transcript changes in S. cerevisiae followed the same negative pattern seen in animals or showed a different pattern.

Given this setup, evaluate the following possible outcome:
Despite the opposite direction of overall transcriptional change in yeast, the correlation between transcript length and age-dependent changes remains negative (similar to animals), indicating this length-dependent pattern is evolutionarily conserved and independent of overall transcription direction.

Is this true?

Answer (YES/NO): NO